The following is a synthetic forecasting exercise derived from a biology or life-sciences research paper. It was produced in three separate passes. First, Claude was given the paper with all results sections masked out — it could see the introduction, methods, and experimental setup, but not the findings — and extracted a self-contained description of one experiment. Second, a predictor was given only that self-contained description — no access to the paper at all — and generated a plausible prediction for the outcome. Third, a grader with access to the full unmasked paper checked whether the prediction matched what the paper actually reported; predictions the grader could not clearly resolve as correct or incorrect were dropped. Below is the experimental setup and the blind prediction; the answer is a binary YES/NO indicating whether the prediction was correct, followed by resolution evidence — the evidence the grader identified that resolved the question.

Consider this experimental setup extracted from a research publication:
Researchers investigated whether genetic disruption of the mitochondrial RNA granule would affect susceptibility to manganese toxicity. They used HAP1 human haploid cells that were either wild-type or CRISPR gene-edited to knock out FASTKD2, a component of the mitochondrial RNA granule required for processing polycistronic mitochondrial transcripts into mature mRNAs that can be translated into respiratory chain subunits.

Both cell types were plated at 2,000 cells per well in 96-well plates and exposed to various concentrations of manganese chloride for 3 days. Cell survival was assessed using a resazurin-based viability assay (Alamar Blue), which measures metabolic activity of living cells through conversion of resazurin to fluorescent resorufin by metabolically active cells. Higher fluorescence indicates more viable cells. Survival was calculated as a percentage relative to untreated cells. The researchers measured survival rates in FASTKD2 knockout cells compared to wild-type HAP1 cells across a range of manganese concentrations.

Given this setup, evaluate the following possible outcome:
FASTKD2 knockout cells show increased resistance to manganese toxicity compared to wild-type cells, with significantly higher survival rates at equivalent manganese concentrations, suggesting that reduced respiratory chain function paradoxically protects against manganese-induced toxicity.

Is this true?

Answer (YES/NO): YES